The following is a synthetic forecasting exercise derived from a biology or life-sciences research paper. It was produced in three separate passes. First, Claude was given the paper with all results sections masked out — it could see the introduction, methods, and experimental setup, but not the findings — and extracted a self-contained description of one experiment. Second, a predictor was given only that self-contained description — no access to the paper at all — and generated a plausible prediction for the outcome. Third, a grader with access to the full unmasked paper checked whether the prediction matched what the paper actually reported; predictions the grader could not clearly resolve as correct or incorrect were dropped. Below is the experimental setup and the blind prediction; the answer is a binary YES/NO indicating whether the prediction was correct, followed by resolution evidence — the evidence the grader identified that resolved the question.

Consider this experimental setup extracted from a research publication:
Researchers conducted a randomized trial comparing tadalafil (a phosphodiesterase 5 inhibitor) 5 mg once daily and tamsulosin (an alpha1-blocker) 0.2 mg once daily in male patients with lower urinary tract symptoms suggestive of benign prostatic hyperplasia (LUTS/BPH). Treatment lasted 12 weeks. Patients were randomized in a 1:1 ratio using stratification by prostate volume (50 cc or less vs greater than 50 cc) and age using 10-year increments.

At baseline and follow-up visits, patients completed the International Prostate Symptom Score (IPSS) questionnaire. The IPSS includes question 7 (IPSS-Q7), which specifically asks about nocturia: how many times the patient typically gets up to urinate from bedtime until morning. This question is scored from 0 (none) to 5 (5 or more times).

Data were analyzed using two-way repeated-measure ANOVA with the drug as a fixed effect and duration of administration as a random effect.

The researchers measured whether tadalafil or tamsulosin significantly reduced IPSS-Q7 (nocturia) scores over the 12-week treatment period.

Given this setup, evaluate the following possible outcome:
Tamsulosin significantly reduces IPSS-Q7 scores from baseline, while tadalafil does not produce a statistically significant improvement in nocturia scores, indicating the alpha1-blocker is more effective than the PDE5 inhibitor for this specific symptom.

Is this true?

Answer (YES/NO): NO